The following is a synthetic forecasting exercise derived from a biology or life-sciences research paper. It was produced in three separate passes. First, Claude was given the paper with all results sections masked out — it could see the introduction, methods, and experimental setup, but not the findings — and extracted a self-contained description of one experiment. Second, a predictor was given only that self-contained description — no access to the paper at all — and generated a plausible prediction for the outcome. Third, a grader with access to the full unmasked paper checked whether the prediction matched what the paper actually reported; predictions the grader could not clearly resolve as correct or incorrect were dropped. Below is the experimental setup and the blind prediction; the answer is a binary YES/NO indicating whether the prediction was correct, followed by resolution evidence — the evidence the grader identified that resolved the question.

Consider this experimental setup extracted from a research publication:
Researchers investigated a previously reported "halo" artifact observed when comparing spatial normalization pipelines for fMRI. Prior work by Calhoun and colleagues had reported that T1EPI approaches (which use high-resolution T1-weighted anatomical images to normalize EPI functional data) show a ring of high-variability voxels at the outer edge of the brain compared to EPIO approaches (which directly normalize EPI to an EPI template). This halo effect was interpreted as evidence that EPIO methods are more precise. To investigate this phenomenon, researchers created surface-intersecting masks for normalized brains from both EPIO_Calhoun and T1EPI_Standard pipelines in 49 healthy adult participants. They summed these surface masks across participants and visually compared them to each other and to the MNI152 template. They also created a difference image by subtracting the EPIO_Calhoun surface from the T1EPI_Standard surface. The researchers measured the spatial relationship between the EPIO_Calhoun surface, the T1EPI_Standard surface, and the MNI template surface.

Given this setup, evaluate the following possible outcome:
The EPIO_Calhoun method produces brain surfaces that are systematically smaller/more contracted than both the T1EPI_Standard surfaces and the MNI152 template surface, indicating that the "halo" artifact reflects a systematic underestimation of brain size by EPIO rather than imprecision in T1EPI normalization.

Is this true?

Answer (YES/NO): YES